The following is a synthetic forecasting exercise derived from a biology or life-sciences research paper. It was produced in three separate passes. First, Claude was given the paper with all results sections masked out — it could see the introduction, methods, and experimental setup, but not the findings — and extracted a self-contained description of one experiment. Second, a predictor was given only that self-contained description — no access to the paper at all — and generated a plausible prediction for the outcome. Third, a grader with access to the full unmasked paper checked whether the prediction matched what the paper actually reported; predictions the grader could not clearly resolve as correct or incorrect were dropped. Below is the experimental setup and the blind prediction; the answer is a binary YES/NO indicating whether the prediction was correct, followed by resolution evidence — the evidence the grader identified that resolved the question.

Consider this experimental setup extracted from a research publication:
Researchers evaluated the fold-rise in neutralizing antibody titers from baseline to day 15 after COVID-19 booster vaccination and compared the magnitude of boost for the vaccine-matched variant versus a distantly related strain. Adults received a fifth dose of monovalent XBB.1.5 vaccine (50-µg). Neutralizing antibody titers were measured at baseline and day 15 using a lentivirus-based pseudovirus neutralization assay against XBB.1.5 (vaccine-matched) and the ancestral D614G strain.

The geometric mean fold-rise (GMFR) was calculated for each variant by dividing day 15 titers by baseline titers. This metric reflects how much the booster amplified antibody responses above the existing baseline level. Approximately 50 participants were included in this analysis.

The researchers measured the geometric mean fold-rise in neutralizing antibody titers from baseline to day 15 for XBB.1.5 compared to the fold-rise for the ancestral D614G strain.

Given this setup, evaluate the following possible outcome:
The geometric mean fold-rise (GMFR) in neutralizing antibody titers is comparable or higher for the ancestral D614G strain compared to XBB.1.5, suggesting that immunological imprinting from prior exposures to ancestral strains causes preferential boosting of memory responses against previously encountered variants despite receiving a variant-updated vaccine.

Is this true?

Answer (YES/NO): NO